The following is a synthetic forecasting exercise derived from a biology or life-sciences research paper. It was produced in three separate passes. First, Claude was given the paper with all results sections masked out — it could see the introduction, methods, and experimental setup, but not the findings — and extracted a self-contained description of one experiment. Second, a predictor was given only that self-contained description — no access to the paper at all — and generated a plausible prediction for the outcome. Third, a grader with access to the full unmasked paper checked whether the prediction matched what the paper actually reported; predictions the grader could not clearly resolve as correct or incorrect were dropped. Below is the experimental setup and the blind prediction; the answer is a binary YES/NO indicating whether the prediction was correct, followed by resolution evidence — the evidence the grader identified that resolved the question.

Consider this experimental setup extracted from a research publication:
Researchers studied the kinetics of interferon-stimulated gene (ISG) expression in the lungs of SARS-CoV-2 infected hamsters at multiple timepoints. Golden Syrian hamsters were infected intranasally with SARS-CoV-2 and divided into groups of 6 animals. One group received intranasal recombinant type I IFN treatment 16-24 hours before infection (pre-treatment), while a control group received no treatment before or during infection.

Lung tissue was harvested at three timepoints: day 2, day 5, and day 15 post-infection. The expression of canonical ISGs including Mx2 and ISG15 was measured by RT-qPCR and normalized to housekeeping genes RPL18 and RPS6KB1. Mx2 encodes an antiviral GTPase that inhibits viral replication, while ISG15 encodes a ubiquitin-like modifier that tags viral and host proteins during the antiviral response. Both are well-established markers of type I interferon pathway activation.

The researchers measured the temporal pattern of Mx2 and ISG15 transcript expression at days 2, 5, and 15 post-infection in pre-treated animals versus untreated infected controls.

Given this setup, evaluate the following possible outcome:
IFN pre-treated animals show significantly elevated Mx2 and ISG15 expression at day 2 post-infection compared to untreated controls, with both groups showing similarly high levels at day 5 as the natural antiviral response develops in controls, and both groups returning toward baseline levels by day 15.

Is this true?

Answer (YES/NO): NO